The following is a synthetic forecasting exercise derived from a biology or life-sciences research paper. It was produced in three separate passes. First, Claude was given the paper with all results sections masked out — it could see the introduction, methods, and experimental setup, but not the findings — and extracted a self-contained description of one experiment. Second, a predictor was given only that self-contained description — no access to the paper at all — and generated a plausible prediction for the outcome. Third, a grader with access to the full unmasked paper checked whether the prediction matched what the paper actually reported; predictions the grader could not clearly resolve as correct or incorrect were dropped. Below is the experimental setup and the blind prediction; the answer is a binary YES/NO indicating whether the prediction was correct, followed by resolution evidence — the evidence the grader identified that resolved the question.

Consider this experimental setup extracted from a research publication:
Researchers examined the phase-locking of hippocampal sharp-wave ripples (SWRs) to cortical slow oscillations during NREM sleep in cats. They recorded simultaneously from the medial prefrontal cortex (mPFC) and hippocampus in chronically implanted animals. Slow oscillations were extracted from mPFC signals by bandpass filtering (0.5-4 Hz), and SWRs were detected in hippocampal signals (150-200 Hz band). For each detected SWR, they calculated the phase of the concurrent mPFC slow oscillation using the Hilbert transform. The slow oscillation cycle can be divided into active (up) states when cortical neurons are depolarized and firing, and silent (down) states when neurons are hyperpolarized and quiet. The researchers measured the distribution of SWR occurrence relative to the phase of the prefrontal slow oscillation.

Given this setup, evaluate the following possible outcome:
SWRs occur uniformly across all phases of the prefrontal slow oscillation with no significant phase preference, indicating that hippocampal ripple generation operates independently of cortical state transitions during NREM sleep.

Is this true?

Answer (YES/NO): NO